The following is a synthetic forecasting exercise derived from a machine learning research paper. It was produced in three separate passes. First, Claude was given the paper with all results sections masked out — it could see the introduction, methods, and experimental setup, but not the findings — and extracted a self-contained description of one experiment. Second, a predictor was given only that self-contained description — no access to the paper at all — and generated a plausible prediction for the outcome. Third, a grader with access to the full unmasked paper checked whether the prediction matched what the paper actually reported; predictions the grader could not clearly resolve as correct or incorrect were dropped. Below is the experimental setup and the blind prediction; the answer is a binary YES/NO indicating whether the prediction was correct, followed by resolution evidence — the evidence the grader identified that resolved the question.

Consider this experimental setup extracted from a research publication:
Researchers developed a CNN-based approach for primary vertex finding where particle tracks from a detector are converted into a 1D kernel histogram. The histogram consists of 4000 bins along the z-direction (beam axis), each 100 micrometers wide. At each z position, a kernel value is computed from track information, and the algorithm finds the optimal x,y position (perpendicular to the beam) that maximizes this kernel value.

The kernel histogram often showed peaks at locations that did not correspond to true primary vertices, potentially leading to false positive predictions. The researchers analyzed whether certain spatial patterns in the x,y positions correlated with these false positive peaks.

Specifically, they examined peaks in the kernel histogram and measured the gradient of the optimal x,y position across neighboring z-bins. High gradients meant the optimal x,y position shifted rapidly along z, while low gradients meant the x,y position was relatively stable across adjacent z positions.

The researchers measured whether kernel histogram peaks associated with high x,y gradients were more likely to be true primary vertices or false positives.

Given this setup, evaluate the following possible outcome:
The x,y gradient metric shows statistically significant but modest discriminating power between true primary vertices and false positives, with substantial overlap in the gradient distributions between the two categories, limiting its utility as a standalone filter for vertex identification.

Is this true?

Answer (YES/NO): NO